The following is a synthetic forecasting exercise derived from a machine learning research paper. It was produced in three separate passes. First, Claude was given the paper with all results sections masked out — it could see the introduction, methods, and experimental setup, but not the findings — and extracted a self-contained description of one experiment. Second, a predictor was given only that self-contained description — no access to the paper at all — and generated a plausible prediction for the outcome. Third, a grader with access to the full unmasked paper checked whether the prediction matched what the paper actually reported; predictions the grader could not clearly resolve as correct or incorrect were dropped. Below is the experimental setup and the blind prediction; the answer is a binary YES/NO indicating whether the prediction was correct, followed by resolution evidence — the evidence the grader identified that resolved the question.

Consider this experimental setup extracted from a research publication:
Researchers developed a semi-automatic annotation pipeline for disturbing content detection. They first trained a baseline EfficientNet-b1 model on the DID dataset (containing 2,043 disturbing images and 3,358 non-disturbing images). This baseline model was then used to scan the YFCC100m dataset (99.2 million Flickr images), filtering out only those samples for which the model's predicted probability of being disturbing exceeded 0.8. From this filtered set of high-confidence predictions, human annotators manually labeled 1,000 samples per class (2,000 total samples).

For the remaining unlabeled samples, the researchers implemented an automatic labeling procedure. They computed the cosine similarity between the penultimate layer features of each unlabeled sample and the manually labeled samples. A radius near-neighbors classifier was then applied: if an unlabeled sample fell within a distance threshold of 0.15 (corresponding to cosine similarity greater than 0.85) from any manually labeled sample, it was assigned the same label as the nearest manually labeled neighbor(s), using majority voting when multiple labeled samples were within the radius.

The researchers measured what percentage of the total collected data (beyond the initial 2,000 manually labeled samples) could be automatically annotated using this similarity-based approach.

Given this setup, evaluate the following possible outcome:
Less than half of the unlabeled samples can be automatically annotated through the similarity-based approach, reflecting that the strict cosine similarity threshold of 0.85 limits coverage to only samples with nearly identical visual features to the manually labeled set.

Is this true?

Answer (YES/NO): NO